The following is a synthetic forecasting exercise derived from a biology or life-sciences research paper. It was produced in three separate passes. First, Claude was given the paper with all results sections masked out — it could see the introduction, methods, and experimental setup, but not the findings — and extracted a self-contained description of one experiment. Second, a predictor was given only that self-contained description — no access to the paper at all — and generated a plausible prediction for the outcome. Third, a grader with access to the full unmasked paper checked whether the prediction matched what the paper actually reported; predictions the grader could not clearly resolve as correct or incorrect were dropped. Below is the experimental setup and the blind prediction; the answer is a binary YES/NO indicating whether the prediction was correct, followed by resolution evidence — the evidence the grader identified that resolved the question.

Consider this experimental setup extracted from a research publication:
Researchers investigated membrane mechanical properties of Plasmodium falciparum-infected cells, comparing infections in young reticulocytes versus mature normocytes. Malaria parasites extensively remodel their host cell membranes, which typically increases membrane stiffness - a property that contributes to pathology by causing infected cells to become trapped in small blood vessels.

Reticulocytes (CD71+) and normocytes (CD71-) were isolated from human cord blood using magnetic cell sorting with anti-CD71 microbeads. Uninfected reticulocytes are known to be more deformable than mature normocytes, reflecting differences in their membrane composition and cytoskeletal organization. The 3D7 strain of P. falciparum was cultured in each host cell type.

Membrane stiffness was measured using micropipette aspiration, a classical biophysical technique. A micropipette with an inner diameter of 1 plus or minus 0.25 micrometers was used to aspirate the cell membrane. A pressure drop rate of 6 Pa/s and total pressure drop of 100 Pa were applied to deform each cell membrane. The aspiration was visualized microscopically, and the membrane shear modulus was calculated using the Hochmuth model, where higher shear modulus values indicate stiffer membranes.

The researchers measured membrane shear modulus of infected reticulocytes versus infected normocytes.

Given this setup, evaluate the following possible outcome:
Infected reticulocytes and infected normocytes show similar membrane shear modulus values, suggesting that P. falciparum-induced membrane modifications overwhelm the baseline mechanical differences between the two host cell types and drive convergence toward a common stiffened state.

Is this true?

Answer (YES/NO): NO